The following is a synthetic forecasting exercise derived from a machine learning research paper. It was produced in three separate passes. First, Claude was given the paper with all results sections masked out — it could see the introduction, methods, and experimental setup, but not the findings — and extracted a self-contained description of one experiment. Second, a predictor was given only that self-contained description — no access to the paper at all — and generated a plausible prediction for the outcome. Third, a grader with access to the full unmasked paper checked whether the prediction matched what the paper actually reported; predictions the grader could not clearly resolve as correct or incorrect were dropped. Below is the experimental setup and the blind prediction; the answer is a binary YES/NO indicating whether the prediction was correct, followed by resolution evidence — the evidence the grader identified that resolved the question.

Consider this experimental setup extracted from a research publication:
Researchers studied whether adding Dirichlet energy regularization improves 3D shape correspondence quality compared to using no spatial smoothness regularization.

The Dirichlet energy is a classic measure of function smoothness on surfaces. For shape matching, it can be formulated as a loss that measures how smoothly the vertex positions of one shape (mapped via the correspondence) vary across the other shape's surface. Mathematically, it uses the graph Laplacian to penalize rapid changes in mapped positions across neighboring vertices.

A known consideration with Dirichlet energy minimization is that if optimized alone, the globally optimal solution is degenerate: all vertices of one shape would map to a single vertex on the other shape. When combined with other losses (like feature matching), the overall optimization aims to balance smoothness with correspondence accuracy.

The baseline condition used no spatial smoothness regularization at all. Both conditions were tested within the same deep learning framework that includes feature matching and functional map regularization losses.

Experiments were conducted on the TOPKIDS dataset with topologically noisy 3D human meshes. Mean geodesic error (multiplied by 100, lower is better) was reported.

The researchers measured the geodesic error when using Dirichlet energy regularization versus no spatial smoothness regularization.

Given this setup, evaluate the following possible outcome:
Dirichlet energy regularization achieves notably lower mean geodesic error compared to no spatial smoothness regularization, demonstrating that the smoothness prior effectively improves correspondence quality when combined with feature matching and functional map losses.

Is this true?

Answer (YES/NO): NO